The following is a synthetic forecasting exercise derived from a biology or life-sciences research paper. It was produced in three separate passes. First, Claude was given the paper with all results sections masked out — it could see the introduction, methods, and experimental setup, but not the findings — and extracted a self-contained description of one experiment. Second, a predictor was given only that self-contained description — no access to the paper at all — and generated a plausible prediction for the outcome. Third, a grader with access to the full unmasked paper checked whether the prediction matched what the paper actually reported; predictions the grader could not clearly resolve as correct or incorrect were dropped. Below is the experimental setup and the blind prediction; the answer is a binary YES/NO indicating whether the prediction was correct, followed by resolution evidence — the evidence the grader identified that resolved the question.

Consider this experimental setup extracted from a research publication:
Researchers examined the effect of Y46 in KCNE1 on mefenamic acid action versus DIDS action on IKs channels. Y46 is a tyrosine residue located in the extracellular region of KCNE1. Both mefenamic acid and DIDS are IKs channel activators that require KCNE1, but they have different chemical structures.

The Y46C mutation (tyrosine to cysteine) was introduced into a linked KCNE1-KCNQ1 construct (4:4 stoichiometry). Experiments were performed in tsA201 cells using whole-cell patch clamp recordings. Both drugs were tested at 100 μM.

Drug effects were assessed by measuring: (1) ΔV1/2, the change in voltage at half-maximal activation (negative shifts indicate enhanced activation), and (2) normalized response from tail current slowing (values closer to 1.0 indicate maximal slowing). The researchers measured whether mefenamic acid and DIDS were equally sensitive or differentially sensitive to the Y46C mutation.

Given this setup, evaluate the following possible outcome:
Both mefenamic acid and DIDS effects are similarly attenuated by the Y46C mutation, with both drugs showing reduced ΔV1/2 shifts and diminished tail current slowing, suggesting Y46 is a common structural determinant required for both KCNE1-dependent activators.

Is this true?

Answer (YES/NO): NO